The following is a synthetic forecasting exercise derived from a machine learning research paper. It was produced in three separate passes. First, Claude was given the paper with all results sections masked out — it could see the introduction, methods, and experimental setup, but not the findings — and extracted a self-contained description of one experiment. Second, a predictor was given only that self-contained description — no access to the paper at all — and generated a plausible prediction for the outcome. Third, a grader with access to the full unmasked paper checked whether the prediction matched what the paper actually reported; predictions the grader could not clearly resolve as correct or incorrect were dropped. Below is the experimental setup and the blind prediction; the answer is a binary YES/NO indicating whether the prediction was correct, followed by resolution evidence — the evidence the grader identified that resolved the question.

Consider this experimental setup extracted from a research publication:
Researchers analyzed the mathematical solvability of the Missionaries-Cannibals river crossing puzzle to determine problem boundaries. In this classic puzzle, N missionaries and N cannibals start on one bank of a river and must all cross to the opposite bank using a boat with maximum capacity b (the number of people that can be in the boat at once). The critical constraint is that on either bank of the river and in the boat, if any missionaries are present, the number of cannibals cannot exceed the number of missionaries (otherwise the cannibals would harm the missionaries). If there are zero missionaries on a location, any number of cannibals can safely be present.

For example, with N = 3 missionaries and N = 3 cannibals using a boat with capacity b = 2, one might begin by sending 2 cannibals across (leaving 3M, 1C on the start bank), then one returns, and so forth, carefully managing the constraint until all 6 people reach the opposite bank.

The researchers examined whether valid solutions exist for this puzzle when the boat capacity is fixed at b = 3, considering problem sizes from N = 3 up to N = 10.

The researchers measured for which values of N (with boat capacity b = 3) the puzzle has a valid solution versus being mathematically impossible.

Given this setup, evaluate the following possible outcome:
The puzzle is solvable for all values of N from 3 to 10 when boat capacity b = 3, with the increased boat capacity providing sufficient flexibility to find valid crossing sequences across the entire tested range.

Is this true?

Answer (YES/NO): NO